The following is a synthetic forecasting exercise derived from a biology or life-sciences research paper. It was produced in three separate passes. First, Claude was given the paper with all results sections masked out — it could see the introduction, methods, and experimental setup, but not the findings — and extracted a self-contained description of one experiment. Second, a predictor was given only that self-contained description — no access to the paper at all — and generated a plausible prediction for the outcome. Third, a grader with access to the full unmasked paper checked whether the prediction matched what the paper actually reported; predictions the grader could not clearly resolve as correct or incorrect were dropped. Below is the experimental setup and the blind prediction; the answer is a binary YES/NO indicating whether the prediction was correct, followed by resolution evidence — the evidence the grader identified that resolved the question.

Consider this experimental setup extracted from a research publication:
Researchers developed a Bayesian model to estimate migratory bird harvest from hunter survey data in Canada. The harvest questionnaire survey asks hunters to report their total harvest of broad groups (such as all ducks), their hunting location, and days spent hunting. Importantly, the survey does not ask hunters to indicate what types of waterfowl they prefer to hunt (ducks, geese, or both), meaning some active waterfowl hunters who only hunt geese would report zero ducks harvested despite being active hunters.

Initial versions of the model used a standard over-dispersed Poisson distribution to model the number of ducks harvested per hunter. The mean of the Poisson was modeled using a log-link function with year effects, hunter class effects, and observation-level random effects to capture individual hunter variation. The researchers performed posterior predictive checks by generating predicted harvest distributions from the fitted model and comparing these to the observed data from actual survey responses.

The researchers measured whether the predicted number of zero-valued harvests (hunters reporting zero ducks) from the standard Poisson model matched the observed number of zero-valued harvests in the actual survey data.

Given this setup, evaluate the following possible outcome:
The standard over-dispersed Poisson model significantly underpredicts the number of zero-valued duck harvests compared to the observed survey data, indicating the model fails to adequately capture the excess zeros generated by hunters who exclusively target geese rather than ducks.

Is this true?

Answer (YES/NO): YES